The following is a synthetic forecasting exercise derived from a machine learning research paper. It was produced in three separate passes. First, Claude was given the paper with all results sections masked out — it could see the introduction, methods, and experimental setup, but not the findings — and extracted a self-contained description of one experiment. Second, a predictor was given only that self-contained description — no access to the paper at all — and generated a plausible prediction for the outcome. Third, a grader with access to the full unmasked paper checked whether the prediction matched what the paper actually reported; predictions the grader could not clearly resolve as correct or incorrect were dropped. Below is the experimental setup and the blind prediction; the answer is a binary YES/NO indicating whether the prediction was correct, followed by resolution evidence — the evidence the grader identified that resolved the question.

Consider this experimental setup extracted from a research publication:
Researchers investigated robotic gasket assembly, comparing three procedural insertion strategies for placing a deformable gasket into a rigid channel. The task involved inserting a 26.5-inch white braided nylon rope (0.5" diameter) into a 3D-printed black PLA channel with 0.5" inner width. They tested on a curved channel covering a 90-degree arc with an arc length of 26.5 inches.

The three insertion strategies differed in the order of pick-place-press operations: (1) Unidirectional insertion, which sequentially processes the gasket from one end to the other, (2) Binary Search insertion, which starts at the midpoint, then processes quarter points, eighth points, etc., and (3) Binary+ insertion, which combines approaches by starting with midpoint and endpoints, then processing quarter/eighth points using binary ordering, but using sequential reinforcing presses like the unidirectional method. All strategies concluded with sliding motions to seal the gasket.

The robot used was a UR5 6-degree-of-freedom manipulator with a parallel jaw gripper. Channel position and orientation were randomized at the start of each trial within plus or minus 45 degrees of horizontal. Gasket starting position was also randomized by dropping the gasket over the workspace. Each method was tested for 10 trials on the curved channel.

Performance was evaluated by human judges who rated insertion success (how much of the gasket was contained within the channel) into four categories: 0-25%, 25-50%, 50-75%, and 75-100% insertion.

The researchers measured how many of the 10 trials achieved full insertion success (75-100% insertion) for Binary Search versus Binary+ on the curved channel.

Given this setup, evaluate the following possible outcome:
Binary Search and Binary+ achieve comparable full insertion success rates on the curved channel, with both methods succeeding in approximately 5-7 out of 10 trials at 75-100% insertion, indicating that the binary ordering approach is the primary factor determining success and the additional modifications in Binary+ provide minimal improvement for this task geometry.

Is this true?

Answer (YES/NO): NO